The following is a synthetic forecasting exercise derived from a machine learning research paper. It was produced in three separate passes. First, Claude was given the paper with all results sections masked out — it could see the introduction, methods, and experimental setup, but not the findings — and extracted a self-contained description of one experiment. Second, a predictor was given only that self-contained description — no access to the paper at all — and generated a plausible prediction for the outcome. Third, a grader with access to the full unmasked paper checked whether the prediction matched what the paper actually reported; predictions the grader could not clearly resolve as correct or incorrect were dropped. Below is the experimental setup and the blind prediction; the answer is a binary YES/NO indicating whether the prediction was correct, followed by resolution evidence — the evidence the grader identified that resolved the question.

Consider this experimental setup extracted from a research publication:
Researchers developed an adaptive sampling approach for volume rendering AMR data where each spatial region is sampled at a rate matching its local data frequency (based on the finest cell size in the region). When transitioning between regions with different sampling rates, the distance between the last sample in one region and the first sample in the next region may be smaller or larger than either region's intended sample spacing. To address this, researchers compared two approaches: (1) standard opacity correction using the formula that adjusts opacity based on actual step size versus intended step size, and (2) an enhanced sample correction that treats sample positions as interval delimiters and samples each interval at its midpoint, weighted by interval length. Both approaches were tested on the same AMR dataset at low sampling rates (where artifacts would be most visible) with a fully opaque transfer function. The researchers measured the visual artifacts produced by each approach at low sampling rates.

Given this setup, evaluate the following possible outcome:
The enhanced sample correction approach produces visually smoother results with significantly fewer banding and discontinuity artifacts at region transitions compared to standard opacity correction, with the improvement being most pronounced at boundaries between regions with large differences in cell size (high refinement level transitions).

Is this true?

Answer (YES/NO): NO